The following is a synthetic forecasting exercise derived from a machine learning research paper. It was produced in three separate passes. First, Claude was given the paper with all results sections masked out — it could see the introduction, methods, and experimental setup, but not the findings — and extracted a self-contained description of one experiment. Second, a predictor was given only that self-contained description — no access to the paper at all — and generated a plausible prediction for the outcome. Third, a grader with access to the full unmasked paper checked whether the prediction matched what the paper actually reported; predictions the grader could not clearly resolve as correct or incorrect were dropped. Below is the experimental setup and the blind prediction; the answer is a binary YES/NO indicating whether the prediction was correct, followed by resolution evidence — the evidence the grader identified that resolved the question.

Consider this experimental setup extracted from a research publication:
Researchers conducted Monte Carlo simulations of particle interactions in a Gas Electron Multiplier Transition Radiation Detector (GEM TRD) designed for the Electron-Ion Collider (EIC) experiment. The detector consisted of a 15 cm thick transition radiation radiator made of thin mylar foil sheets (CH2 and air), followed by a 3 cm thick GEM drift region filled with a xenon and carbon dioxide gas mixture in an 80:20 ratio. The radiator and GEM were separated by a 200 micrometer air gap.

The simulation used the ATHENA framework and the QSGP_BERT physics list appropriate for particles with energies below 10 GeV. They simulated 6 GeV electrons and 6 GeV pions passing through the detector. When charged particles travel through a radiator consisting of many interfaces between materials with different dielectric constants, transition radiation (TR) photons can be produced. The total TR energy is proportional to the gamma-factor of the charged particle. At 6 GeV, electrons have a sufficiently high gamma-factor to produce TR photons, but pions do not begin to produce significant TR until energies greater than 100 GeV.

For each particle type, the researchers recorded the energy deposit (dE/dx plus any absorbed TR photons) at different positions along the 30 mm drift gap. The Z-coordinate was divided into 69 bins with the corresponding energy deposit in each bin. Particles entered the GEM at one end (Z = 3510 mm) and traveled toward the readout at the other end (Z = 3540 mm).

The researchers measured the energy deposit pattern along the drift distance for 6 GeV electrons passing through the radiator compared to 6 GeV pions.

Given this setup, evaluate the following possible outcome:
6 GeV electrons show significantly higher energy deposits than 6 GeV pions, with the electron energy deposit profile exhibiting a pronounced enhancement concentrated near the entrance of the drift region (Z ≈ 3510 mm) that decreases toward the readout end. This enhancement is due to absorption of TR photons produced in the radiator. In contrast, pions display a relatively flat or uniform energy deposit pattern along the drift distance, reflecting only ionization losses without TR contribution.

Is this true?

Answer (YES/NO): YES